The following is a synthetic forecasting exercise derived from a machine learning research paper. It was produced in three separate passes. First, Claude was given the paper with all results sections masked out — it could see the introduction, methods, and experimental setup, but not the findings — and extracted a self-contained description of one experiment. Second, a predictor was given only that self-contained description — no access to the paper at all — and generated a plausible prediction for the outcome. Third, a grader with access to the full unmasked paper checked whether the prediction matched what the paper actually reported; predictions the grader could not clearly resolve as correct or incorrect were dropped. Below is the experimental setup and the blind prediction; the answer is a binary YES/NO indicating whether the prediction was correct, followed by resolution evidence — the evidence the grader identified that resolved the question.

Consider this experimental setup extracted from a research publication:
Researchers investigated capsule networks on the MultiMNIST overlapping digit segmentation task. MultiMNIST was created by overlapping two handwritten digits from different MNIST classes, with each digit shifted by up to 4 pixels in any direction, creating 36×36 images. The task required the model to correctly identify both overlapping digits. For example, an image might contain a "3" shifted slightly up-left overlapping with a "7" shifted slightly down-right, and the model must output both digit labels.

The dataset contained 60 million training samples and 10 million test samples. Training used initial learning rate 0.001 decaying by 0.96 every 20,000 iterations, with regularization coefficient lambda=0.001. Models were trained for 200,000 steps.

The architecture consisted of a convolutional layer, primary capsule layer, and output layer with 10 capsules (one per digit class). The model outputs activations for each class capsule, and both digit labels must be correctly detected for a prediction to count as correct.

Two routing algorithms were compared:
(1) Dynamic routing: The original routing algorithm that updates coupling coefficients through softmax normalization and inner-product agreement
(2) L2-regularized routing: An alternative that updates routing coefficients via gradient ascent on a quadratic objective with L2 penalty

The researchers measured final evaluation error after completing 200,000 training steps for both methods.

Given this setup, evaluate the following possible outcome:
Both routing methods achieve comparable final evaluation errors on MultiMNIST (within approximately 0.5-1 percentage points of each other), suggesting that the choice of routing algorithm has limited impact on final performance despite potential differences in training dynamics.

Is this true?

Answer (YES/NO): YES